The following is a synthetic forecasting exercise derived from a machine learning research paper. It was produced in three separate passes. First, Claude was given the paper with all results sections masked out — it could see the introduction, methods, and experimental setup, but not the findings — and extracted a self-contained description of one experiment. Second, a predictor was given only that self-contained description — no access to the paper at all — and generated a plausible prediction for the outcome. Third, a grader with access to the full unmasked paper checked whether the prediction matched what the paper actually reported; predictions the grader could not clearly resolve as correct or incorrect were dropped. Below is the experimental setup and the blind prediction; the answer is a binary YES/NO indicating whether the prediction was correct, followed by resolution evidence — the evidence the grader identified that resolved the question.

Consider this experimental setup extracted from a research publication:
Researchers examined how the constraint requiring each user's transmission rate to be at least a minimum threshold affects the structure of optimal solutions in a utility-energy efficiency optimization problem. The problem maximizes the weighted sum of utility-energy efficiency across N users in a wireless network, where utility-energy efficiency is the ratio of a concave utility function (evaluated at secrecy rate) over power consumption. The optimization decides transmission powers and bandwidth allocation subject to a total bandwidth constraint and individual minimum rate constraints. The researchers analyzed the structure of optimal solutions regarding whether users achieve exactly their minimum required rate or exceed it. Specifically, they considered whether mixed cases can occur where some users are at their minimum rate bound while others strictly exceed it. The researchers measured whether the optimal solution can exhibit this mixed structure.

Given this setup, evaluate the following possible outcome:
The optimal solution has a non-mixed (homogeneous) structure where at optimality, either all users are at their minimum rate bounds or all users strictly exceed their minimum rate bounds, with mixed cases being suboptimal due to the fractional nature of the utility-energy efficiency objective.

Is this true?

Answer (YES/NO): NO